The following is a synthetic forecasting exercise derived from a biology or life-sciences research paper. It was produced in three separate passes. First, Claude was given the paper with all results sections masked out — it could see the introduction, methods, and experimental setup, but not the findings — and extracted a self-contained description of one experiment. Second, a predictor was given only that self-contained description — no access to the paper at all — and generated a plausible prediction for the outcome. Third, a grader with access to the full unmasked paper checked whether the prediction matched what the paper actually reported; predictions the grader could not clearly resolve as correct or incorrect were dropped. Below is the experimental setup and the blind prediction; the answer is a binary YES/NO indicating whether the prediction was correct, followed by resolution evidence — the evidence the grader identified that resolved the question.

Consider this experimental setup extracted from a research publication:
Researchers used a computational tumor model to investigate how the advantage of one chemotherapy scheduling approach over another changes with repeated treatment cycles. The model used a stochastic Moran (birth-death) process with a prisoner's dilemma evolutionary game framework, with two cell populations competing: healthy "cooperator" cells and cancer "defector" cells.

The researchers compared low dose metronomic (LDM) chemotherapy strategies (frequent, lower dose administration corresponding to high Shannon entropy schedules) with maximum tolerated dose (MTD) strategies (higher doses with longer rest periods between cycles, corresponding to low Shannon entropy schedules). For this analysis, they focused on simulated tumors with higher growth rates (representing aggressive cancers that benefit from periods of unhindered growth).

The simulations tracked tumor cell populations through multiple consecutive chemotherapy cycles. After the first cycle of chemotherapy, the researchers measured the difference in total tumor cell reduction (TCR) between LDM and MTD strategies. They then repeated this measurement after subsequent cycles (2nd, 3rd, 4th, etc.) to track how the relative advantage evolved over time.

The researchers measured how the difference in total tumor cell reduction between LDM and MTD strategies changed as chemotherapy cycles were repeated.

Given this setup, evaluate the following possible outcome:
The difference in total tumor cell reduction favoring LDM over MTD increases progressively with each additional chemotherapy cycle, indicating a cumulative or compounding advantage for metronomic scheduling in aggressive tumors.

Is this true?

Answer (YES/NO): YES